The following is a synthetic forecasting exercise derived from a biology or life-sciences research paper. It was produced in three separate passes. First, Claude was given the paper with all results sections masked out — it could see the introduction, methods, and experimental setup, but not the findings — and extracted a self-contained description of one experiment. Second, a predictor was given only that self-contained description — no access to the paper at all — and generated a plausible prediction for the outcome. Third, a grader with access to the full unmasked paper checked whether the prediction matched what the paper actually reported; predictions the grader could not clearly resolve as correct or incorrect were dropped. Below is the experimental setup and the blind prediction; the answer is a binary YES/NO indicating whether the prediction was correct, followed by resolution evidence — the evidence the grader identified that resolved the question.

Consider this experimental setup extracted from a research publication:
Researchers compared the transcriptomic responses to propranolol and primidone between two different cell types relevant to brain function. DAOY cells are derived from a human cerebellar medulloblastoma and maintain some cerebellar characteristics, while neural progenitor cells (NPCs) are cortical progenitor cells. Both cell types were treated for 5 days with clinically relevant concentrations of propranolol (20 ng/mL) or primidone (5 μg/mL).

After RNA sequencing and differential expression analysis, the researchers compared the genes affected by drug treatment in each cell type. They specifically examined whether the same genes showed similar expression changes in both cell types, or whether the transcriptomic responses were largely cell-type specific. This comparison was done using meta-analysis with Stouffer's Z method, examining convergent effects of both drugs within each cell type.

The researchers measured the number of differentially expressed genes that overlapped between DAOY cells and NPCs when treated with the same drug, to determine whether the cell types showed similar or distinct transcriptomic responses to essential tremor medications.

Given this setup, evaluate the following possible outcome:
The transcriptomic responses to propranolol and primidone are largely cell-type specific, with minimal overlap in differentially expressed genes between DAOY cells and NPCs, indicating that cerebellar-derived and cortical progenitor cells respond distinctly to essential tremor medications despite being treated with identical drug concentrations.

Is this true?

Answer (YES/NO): NO